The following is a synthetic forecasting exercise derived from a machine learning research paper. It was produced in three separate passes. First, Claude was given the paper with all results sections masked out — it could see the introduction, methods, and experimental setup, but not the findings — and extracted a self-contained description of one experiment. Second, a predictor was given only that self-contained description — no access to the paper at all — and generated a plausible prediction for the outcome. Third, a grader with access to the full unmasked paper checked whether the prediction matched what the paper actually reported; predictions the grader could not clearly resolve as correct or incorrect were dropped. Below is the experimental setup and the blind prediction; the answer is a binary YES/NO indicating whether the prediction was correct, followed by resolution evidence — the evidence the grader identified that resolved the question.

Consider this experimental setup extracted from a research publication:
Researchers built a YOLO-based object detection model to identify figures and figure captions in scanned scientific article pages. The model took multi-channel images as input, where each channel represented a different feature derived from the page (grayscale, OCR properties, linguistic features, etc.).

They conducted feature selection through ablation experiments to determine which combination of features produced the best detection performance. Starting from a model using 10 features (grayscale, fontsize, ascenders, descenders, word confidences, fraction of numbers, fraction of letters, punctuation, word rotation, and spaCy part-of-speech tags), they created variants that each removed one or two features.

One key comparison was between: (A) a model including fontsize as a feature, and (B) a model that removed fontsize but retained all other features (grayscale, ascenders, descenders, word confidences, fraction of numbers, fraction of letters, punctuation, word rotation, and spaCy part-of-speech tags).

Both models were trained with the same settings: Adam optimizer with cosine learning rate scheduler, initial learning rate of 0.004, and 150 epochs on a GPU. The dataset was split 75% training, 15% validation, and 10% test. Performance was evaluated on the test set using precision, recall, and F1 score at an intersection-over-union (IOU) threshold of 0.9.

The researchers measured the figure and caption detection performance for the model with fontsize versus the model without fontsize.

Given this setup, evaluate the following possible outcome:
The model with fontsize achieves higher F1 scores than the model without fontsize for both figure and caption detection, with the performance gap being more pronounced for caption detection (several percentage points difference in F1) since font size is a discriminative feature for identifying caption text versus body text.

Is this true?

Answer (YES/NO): NO